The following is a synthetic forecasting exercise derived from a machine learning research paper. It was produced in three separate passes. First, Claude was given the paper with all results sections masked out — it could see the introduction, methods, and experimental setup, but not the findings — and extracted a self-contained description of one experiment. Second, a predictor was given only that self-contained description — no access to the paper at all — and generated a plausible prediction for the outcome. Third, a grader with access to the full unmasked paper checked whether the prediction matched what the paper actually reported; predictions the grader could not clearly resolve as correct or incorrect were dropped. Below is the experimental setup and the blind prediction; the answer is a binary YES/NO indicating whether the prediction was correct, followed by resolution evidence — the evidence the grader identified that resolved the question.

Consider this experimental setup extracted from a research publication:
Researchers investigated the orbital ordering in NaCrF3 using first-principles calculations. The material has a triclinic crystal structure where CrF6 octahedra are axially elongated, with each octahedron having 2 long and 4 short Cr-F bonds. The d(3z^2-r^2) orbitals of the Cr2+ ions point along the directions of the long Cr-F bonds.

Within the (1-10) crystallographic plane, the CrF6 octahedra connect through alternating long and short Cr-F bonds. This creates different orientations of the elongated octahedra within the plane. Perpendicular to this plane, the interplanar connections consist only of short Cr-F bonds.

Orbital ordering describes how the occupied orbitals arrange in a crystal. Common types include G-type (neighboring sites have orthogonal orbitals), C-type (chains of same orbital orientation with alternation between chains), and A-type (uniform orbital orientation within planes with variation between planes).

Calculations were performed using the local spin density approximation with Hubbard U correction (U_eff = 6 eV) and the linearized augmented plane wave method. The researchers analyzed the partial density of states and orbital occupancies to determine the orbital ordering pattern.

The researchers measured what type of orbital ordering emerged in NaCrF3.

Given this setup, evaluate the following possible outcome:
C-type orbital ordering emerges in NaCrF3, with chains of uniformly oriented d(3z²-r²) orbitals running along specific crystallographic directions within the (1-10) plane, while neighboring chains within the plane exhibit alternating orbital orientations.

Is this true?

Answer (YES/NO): NO